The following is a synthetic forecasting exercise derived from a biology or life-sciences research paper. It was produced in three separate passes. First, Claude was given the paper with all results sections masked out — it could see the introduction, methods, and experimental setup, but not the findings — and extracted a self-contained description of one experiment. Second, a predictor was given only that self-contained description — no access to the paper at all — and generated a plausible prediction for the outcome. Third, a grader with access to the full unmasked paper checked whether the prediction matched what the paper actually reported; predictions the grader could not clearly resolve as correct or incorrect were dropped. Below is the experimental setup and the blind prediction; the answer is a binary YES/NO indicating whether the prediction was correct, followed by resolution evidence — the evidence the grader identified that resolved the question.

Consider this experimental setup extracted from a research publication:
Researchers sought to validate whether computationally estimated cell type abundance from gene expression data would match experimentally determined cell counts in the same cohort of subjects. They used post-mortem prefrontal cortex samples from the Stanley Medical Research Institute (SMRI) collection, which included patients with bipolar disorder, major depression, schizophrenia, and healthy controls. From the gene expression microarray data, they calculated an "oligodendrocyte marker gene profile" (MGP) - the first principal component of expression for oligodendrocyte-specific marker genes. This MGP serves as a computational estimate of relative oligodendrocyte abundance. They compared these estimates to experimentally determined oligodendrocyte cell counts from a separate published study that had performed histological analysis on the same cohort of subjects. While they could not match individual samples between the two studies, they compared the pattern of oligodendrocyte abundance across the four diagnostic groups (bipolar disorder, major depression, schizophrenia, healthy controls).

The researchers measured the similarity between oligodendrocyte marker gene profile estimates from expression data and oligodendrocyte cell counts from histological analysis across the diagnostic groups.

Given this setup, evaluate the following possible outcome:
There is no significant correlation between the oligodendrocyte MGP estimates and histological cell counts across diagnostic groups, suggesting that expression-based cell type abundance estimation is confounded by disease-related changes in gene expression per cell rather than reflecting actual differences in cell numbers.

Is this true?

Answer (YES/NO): NO